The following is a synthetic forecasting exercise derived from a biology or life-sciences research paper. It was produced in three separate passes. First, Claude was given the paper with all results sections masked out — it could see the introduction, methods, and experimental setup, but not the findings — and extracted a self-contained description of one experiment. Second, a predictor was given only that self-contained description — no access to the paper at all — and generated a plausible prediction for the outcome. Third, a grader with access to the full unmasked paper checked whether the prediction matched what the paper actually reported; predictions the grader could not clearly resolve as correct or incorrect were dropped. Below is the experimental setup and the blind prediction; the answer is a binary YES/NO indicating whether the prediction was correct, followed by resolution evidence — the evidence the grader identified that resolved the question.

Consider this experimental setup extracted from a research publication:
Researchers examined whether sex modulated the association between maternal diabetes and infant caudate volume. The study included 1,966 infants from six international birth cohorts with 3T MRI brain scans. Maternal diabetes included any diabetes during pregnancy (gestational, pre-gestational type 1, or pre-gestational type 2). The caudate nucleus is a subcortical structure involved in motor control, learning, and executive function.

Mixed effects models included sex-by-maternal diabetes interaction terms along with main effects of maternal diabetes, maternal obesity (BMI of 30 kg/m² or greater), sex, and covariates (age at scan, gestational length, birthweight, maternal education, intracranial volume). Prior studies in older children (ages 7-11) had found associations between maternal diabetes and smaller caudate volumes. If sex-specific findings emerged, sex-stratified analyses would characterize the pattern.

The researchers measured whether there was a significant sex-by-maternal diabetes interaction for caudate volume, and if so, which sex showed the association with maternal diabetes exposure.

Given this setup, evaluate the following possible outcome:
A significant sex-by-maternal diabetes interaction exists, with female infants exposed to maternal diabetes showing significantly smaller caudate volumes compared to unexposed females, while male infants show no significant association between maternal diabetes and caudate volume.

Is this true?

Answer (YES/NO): NO